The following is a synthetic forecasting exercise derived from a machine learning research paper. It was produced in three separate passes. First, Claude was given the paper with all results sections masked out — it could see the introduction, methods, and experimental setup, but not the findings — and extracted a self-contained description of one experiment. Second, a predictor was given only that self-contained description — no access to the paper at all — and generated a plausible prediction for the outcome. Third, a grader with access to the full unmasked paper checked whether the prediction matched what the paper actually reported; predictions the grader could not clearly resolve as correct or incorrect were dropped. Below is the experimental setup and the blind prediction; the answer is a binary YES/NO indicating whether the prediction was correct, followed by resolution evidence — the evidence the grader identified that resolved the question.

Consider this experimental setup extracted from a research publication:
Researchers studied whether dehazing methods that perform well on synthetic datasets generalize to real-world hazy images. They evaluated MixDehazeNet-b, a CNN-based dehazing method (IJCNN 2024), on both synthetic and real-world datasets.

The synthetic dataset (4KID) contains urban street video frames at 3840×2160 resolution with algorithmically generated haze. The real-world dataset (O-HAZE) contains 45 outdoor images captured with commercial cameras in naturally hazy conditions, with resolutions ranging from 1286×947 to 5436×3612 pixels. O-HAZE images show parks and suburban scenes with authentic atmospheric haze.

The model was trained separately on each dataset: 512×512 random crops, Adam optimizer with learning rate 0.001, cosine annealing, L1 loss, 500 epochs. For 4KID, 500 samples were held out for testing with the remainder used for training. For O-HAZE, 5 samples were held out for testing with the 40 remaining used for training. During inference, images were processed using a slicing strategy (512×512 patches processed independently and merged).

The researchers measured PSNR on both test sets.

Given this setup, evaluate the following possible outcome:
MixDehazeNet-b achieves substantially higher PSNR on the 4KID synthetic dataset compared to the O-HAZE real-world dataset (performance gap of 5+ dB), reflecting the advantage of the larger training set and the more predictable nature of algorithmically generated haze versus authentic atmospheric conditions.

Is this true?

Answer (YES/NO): NO